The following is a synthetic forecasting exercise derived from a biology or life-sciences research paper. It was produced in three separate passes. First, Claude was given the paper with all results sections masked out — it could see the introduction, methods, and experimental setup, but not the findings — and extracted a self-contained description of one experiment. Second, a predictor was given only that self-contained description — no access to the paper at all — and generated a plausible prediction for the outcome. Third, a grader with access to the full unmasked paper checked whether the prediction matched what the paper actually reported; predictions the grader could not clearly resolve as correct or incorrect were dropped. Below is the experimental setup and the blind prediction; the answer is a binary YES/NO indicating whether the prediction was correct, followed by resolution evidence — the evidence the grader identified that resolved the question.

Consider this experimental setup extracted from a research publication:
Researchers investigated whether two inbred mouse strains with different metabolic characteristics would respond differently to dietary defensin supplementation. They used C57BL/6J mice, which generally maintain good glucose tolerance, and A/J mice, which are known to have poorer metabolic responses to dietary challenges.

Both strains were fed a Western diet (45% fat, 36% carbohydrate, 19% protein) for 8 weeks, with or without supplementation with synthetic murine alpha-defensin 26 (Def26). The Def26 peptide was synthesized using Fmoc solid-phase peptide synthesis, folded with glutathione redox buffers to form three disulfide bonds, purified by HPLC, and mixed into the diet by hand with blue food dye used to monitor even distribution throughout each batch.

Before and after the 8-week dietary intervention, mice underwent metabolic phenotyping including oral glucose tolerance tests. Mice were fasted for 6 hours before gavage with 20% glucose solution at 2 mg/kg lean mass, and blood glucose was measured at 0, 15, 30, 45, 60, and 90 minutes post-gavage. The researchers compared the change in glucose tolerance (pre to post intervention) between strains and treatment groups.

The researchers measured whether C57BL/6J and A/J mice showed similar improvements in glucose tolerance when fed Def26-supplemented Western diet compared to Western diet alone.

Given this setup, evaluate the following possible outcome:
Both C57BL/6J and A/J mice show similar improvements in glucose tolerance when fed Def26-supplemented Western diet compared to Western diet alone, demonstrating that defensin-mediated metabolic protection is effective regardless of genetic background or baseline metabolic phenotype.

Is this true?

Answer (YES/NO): NO